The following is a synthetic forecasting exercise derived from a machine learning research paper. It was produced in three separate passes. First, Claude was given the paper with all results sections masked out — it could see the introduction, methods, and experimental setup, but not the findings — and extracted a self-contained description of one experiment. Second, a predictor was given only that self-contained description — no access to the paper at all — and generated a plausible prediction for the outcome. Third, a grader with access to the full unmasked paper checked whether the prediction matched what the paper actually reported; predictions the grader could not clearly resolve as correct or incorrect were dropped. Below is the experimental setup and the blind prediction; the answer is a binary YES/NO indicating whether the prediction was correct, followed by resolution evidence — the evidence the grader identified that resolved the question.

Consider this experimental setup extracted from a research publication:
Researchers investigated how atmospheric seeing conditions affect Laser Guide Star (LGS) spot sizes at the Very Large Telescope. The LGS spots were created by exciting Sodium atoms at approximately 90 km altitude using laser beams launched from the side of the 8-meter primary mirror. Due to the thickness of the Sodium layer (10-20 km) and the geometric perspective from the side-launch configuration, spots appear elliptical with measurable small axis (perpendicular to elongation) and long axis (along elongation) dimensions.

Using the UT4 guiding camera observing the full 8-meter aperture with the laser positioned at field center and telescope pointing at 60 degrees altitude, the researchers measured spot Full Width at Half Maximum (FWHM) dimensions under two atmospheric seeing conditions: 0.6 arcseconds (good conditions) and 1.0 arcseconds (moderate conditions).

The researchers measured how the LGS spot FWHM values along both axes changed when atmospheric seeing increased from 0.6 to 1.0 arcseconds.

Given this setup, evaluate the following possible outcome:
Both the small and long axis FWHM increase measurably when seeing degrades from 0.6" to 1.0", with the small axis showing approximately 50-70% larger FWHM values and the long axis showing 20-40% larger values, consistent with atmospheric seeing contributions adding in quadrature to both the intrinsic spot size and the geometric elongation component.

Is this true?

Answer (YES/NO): NO